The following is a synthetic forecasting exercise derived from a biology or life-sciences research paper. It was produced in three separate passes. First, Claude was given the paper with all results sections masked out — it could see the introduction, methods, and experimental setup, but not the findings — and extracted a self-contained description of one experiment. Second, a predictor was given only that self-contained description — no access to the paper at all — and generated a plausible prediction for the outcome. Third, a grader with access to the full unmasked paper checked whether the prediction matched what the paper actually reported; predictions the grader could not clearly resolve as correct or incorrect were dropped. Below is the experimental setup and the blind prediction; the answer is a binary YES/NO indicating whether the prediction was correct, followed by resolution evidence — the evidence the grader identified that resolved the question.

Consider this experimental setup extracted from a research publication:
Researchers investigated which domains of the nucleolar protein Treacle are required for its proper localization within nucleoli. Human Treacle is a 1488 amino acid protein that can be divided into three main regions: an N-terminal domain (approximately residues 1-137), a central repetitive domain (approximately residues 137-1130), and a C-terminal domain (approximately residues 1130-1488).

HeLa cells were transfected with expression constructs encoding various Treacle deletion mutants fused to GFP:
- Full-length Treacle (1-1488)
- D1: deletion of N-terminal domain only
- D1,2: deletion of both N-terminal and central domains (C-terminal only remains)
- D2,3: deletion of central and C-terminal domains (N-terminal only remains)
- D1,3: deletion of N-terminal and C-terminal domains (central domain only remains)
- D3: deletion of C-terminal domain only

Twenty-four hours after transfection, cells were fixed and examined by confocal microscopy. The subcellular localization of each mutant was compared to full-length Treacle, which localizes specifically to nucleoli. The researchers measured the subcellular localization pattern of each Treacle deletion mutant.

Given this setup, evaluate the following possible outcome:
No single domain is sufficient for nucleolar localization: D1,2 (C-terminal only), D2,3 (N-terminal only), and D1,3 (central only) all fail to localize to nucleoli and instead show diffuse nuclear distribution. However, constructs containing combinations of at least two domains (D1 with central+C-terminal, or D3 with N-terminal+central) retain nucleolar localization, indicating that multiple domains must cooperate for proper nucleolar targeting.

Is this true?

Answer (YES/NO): NO